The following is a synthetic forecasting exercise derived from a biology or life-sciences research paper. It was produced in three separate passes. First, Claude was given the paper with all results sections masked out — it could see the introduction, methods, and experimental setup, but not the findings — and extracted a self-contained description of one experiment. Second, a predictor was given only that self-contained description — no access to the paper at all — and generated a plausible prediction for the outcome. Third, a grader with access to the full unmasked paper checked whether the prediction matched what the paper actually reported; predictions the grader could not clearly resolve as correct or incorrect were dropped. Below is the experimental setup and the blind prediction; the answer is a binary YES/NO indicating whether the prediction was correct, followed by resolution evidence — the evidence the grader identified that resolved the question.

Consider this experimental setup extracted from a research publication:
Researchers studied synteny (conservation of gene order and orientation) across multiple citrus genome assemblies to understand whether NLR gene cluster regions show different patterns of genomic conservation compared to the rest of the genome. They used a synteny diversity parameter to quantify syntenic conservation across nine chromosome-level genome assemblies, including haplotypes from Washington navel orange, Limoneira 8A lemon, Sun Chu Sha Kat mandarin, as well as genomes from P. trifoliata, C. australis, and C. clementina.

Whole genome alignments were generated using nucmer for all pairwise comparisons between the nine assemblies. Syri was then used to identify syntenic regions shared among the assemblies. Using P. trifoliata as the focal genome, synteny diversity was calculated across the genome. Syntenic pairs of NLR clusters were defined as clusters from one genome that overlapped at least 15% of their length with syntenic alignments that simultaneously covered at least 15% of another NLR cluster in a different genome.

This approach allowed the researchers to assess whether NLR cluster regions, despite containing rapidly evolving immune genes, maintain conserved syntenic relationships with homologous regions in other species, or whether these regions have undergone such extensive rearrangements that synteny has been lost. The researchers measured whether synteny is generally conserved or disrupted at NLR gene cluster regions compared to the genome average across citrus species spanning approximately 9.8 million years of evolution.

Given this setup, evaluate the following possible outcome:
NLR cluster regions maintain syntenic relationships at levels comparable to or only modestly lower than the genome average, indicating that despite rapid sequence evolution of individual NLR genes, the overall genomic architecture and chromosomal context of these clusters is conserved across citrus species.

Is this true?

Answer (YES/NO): NO